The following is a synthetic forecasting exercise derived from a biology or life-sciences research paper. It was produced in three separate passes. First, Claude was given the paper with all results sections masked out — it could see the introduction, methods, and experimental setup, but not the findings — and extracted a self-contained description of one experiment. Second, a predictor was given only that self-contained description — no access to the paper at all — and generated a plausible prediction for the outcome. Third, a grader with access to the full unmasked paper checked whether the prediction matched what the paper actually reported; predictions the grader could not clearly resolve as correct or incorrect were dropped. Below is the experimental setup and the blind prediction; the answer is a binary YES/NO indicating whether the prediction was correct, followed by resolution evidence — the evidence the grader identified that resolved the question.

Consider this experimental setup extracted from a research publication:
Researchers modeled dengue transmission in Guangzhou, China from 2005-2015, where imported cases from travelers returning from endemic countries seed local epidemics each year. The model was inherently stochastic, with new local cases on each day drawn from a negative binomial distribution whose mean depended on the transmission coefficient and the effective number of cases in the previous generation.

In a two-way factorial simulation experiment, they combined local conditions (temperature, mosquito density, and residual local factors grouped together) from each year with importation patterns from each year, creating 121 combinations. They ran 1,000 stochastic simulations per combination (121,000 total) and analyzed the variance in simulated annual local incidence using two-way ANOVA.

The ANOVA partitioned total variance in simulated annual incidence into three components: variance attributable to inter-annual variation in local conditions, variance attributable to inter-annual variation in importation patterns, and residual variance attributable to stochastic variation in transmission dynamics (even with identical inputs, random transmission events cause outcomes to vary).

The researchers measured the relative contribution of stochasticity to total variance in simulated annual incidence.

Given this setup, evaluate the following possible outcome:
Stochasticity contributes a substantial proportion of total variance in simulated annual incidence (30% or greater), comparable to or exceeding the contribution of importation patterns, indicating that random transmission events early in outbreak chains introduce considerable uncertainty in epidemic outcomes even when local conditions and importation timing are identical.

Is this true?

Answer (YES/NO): YES